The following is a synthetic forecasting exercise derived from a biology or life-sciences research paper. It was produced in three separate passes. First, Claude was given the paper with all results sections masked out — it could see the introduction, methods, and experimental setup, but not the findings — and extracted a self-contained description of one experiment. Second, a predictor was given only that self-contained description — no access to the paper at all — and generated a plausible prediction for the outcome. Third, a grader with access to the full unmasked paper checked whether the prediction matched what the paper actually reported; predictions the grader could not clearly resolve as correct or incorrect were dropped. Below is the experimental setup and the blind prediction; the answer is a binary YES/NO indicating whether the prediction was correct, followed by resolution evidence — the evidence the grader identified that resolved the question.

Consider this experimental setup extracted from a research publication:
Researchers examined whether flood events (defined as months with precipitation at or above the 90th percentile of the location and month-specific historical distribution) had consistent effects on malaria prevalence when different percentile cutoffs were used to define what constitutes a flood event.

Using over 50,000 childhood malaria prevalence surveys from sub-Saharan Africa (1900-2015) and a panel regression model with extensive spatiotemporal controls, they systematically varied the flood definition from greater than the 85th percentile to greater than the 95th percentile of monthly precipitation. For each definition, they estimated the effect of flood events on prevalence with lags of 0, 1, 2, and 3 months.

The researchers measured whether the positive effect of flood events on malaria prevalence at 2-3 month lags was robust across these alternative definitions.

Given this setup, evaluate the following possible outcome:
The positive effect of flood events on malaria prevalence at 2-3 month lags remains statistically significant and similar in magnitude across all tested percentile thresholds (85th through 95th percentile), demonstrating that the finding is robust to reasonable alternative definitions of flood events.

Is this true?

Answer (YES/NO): YES